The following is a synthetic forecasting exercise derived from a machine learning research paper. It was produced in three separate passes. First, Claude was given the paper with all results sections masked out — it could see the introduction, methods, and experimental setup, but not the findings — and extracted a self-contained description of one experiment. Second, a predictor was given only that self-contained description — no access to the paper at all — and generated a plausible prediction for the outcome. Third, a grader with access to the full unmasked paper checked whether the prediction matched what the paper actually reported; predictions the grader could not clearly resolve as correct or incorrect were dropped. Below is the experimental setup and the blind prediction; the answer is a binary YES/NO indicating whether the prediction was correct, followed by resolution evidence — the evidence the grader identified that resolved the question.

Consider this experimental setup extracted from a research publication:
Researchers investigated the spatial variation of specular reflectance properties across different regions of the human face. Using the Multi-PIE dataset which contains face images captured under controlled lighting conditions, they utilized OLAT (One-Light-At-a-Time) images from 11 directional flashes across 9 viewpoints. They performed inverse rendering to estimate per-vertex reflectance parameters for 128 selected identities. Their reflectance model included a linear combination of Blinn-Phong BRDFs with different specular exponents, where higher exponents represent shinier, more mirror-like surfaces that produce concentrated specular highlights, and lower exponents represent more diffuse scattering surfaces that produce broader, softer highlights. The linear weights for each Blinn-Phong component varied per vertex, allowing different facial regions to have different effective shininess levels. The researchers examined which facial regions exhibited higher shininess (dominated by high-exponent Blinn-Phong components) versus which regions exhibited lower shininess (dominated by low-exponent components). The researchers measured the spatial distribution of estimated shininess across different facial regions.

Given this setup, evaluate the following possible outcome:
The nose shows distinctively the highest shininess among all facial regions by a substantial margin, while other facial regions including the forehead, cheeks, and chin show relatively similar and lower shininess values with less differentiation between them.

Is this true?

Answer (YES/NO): NO